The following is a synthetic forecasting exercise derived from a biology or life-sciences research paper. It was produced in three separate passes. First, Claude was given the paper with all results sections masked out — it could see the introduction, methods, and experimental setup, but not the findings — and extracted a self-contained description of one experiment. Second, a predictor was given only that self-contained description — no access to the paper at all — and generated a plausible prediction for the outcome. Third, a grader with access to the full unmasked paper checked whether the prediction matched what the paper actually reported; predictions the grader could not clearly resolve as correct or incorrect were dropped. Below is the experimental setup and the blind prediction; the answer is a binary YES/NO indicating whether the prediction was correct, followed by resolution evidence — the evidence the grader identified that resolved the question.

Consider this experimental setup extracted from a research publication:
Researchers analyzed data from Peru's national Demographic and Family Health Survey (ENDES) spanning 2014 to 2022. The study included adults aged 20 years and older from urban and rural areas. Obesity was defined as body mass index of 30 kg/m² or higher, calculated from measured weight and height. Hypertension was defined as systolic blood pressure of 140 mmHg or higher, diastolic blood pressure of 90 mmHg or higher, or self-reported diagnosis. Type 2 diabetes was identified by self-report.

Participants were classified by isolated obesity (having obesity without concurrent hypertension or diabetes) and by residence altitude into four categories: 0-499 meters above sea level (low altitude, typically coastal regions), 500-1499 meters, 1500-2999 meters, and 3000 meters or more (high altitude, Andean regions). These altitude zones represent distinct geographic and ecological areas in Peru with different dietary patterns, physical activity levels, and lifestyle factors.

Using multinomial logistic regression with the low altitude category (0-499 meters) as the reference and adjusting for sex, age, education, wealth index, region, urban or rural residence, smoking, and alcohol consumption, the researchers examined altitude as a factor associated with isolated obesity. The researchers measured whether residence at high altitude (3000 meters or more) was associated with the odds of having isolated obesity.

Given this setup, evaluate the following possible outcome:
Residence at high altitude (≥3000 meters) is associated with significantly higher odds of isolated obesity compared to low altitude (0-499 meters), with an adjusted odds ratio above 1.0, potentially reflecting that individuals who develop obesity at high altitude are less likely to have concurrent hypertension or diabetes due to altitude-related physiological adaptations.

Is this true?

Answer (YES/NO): NO